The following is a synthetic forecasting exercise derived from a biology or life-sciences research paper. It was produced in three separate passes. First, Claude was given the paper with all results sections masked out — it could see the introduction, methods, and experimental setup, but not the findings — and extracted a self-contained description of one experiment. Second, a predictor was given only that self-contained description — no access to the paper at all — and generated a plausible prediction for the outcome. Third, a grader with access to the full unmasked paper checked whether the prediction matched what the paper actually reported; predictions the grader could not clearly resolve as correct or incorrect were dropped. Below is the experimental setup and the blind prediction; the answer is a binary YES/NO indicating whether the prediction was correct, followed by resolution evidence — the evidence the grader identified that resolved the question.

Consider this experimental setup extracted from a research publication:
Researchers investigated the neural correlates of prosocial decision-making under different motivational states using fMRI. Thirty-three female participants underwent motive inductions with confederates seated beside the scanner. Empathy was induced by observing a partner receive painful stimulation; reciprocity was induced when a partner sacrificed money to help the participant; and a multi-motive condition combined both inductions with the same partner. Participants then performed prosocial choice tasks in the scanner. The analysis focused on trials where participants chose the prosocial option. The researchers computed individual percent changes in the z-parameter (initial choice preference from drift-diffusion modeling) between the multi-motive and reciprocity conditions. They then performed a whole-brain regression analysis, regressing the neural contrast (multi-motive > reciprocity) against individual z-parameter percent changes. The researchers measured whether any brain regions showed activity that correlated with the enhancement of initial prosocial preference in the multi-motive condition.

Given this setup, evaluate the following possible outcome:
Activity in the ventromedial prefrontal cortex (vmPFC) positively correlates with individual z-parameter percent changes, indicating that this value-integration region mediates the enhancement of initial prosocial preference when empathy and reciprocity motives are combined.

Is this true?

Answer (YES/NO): NO